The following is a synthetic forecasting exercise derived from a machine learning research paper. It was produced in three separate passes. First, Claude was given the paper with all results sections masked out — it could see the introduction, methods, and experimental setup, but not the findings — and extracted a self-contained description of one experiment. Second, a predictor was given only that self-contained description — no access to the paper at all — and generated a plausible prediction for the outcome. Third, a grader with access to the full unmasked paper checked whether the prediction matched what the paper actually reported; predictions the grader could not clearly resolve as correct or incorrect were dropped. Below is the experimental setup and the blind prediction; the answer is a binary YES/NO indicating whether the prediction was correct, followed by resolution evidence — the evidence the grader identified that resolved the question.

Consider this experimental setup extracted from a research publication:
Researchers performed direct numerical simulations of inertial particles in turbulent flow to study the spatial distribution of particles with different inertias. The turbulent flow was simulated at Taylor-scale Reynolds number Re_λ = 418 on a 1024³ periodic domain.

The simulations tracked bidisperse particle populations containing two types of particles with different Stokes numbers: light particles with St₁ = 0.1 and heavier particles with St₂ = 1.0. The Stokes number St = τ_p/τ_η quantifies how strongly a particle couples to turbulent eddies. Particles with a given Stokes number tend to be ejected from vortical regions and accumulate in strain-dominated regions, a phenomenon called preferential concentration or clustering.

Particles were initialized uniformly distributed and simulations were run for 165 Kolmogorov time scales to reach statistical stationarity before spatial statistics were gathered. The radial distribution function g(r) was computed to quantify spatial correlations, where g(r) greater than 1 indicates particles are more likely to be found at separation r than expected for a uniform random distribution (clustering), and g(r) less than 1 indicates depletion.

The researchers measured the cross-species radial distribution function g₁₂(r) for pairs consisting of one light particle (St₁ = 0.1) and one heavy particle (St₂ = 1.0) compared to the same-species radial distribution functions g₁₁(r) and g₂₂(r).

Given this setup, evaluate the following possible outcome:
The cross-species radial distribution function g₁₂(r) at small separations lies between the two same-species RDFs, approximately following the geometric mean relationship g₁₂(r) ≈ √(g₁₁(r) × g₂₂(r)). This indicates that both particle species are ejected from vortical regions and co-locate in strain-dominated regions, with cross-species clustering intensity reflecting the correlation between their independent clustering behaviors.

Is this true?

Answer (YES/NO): NO